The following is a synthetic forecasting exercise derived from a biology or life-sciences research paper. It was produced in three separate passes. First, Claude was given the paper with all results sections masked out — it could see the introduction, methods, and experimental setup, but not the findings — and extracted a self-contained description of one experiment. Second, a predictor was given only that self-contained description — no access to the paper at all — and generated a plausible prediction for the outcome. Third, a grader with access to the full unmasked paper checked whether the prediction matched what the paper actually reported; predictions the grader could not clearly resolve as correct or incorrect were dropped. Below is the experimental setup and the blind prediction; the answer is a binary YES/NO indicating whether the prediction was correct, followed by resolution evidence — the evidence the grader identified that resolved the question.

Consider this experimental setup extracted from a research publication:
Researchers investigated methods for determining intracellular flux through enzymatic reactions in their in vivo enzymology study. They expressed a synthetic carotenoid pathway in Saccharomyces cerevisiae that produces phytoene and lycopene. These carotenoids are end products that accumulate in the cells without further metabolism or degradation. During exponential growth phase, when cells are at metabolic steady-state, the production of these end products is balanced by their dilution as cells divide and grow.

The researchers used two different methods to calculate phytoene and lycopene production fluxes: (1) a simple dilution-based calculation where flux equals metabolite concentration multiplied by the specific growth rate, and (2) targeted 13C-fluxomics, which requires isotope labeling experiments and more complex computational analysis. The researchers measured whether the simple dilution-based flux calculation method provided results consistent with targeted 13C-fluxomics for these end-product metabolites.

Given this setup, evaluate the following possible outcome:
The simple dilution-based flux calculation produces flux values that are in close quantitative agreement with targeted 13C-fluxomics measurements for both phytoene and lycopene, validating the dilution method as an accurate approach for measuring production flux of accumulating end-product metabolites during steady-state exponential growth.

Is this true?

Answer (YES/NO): YES